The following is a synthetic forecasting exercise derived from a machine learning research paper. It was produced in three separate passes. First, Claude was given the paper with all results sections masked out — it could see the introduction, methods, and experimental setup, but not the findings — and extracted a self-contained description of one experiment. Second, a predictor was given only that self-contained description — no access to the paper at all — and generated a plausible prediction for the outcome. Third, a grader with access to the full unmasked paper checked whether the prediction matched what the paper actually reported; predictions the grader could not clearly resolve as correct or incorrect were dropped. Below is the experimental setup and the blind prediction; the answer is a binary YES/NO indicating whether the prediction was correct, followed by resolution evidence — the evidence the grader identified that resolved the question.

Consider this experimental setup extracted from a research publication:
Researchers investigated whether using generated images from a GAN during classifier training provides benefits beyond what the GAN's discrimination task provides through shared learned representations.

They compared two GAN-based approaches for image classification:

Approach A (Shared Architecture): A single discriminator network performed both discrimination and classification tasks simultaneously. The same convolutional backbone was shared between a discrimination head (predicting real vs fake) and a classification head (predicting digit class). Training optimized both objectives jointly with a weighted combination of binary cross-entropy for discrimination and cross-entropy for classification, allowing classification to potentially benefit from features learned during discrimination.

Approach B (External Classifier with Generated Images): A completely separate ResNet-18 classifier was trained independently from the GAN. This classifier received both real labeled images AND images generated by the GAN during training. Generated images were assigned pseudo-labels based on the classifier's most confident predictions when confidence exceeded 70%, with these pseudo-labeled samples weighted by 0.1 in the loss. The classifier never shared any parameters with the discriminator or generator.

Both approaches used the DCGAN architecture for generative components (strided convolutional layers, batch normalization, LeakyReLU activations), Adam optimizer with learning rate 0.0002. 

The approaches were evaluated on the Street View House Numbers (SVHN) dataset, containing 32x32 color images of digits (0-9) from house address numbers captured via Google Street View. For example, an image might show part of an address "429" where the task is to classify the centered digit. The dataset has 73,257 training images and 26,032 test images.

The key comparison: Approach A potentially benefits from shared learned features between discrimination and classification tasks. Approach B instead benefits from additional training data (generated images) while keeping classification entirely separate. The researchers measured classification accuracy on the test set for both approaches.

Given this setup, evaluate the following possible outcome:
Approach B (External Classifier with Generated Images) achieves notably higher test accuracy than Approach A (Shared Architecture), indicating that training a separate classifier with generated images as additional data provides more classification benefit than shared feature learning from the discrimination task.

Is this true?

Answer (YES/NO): NO